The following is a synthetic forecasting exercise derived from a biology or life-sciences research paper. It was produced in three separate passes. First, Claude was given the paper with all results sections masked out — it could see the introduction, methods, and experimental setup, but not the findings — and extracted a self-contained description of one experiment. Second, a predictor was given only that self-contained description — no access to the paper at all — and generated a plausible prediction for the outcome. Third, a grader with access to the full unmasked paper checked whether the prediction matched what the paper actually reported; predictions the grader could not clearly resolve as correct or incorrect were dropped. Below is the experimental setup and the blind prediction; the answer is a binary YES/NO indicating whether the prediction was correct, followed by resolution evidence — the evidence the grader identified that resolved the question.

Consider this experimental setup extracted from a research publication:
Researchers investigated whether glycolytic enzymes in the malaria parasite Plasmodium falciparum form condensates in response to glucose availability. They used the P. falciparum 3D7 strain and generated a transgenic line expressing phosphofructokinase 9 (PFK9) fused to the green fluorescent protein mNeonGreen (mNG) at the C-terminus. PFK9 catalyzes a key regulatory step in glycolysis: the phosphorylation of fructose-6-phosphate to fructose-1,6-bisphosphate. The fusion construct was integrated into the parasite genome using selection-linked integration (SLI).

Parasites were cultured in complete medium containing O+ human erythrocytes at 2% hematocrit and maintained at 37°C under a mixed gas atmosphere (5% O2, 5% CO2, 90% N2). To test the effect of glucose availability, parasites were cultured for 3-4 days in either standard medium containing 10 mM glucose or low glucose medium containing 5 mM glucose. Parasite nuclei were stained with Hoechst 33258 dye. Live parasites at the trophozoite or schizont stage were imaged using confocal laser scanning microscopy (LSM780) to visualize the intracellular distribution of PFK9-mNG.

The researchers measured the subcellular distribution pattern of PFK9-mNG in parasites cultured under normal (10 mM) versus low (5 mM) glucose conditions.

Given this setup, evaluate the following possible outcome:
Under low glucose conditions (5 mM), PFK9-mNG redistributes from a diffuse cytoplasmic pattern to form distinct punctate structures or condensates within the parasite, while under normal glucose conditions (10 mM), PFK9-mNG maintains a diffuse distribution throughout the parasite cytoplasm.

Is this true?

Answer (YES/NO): YES